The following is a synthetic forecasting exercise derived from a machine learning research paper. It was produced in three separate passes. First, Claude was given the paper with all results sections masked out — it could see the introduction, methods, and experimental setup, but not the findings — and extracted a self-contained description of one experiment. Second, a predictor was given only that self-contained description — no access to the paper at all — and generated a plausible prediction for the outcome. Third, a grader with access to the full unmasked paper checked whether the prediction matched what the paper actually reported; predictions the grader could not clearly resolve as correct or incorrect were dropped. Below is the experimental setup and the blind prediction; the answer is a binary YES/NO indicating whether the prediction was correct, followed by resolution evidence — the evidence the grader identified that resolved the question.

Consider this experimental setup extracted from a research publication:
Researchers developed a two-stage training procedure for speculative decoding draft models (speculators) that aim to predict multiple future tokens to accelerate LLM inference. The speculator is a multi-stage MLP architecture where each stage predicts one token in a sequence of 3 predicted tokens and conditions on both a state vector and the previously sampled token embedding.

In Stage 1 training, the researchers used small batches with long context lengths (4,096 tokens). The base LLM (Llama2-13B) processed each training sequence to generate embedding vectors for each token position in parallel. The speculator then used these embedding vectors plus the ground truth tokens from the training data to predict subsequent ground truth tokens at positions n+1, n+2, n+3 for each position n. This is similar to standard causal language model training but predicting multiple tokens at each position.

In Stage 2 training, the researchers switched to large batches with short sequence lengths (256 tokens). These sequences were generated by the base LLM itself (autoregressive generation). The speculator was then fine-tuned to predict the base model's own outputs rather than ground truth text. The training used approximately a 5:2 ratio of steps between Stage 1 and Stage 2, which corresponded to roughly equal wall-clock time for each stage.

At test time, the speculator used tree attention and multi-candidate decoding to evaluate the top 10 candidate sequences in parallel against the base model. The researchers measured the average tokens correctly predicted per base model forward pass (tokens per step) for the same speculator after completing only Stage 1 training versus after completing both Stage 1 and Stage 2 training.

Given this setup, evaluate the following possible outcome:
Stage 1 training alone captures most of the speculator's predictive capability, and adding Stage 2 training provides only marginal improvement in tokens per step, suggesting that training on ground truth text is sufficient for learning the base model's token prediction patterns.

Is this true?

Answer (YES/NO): NO